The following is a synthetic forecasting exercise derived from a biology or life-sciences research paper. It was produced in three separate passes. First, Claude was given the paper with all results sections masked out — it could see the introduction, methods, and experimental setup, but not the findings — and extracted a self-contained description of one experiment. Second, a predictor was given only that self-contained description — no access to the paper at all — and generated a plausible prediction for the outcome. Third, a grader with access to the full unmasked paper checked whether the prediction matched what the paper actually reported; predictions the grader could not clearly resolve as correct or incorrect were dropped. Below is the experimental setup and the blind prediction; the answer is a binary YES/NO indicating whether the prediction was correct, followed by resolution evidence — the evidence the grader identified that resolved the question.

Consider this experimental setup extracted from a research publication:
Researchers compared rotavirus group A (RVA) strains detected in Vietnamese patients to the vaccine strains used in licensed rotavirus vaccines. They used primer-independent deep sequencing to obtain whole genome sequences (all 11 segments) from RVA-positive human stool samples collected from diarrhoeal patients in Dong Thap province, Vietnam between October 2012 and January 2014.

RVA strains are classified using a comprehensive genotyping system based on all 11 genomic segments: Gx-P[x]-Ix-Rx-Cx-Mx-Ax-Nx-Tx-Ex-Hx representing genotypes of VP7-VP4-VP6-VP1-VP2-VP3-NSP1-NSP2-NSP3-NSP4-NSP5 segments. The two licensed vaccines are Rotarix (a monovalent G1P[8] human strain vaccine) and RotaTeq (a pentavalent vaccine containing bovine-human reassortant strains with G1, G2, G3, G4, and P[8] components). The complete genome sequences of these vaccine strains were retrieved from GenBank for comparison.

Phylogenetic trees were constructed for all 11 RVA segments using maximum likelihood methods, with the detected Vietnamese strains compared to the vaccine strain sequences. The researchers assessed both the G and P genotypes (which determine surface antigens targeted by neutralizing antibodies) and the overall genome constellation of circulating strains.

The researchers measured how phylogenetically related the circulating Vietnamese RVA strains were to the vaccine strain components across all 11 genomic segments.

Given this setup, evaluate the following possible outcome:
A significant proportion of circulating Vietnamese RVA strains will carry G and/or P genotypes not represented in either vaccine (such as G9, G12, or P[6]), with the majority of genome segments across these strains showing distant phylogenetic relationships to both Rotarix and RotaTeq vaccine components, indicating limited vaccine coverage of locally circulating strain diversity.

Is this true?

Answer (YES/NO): NO